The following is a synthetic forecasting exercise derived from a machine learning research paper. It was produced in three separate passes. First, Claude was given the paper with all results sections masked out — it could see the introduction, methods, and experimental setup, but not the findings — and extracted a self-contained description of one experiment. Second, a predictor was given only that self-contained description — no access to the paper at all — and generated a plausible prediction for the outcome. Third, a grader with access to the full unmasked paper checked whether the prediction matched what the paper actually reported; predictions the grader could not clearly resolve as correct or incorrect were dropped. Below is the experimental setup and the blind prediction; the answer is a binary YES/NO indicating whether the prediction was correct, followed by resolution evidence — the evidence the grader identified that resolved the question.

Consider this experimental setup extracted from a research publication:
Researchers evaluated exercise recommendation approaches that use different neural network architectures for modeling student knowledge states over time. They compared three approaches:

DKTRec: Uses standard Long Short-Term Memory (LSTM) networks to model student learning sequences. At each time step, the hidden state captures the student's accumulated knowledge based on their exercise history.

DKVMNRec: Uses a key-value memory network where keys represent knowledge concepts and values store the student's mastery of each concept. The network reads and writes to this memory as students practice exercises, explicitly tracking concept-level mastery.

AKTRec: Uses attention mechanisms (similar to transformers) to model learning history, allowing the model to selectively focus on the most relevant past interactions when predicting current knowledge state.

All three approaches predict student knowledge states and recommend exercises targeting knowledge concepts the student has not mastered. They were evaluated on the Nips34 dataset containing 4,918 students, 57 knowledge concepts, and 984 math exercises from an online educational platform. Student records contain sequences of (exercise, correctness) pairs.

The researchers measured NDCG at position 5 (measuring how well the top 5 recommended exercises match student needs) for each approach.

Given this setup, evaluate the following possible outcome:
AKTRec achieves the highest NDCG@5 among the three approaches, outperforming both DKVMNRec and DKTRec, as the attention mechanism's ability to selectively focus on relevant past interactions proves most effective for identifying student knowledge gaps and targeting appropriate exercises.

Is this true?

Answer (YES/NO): YES